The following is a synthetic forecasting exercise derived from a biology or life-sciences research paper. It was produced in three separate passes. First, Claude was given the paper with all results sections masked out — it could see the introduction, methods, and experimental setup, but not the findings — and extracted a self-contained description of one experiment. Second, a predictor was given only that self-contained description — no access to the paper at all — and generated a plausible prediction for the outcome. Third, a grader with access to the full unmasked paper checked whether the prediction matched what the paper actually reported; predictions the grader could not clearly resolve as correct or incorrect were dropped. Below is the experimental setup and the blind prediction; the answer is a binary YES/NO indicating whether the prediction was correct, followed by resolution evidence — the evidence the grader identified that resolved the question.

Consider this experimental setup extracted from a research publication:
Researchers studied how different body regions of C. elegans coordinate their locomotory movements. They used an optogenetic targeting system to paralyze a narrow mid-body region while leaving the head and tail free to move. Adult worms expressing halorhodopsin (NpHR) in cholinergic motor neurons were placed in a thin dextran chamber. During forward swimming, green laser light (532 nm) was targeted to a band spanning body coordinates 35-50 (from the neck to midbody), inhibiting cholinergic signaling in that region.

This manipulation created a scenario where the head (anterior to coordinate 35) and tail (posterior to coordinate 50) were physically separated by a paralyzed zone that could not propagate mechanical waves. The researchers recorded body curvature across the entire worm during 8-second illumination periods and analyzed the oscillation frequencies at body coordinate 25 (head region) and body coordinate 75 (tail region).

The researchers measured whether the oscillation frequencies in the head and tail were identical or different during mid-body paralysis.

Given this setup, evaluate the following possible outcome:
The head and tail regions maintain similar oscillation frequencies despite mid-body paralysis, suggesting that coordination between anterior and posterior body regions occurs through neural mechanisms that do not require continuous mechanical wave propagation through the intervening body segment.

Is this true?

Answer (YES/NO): NO